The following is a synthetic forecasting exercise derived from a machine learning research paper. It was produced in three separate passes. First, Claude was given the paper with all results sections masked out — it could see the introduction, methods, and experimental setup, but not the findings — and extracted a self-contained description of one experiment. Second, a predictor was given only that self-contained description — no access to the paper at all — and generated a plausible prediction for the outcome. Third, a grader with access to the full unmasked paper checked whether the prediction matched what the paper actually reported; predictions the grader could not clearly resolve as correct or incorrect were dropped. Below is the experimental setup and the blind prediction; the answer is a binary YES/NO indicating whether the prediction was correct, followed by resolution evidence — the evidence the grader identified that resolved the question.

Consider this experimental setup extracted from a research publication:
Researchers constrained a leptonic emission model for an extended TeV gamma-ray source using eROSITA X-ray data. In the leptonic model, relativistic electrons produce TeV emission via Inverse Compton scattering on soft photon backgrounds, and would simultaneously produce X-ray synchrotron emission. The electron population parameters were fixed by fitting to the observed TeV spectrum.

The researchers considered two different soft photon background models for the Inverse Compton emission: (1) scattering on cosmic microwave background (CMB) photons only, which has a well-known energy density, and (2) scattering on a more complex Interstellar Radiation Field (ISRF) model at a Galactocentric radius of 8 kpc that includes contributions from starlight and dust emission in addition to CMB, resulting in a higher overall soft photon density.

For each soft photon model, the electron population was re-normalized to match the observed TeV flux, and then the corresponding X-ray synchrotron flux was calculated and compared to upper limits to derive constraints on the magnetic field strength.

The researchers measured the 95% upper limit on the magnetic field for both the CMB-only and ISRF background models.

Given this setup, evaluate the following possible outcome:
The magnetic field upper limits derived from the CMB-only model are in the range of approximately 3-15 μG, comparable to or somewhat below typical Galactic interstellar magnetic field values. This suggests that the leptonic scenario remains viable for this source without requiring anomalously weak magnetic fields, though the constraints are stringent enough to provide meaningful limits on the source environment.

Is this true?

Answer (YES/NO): NO